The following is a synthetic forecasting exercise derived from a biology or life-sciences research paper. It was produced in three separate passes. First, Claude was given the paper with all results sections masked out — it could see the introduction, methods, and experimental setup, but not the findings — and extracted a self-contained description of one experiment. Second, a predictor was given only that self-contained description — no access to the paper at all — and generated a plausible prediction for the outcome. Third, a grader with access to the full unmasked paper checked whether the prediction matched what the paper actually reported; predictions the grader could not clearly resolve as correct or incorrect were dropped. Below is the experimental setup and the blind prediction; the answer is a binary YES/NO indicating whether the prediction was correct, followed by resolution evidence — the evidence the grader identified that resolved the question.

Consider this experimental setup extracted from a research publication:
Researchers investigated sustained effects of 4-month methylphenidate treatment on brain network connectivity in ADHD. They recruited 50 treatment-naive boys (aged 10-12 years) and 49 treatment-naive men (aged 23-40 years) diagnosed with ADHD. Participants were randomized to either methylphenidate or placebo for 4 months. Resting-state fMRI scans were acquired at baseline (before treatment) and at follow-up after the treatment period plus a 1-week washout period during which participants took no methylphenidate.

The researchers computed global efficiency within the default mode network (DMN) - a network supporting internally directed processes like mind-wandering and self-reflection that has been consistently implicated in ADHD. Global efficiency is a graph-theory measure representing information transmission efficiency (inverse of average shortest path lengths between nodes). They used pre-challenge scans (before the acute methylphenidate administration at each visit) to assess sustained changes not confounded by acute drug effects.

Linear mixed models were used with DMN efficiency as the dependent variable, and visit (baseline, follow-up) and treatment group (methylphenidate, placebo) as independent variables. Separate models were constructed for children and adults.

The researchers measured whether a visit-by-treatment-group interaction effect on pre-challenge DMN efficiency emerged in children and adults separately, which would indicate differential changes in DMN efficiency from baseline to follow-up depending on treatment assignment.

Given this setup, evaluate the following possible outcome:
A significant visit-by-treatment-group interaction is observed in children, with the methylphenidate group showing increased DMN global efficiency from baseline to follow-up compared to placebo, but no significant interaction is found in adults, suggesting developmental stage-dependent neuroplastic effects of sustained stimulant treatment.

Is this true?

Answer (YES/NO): NO